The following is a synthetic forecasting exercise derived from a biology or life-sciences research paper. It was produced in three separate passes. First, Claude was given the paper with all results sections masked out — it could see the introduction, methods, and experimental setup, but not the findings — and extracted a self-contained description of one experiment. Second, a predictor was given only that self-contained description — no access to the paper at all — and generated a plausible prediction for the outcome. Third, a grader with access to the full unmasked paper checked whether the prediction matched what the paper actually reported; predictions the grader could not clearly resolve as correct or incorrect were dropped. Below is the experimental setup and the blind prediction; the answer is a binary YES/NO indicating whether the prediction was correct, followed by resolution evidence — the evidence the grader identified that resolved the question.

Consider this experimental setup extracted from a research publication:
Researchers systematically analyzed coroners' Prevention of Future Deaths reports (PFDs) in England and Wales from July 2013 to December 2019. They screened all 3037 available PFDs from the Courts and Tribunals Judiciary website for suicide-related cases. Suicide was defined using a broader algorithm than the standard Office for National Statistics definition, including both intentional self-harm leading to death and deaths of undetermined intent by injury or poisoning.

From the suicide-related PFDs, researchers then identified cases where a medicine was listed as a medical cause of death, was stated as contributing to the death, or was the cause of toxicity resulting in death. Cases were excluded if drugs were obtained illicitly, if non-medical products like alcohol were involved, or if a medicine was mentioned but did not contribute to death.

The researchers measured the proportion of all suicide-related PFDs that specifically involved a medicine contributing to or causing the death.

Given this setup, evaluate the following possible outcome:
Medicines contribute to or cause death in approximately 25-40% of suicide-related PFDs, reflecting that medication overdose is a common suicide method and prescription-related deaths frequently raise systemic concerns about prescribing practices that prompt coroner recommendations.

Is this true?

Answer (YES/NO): NO